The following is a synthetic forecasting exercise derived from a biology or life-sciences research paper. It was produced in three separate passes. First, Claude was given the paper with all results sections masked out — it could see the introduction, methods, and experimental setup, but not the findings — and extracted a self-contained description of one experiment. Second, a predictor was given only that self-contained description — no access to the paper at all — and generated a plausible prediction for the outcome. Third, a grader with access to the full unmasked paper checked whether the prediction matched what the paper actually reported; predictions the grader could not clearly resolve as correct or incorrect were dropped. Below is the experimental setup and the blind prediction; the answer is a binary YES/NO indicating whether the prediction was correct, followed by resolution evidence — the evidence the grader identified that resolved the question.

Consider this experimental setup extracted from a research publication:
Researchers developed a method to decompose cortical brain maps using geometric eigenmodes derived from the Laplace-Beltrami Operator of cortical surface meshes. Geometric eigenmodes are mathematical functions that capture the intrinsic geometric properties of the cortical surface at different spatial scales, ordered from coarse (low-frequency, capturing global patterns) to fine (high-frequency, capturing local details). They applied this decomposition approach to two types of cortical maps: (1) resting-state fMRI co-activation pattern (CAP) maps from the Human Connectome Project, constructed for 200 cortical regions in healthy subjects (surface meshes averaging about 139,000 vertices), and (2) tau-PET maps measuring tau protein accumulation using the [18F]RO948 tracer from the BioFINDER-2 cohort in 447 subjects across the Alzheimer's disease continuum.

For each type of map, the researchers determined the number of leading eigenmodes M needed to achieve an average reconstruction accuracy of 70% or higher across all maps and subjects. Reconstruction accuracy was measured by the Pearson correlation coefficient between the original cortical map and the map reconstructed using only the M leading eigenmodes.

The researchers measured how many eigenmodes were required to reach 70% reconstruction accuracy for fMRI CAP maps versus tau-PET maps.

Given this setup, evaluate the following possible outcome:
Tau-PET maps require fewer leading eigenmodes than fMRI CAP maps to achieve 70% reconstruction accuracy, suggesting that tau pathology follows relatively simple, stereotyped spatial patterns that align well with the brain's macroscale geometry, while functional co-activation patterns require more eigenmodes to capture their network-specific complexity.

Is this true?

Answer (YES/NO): YES